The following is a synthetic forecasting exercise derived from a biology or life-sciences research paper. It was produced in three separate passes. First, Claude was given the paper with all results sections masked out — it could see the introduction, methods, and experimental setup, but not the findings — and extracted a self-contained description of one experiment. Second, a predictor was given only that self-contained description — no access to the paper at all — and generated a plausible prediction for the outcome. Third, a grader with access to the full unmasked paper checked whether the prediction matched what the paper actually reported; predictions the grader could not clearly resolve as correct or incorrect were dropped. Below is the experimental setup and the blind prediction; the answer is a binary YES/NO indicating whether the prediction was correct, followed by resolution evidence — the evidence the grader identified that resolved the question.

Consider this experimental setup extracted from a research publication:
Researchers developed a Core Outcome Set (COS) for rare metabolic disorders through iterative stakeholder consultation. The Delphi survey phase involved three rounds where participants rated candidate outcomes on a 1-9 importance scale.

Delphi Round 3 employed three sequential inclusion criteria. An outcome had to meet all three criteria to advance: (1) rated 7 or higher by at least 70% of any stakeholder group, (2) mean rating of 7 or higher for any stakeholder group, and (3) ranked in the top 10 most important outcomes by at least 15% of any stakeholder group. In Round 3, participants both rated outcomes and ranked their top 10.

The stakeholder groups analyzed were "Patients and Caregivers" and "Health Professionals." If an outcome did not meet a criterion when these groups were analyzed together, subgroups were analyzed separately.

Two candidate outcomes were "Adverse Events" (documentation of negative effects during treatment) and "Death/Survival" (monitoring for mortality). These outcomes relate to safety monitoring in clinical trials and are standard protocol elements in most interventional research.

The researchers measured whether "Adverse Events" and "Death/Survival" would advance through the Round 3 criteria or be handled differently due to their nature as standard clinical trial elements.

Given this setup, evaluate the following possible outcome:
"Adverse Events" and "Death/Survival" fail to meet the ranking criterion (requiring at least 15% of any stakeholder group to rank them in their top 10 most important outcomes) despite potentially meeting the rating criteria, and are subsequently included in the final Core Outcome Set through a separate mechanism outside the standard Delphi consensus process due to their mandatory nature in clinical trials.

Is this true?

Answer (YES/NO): NO